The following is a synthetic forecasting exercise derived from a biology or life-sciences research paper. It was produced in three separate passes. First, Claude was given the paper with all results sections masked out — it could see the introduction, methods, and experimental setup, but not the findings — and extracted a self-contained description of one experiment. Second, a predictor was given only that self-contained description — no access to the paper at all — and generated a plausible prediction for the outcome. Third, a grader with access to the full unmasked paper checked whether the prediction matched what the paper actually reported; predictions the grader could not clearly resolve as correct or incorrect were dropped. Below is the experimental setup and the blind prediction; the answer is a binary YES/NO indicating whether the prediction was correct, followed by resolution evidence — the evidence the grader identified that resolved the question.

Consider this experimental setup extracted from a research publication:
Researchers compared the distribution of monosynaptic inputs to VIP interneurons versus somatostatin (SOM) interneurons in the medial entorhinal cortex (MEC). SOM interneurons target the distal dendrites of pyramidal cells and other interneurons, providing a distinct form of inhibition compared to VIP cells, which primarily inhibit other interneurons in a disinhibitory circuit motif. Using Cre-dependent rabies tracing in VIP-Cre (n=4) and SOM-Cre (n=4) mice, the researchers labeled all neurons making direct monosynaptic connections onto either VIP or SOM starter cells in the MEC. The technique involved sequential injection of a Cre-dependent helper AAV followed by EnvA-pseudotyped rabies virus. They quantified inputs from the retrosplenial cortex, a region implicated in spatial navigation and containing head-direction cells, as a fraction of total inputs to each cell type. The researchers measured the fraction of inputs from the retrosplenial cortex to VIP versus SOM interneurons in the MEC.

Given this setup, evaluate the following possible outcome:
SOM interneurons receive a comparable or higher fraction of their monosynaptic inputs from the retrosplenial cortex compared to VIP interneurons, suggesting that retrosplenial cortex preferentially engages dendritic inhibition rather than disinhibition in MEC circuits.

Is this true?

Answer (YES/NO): NO